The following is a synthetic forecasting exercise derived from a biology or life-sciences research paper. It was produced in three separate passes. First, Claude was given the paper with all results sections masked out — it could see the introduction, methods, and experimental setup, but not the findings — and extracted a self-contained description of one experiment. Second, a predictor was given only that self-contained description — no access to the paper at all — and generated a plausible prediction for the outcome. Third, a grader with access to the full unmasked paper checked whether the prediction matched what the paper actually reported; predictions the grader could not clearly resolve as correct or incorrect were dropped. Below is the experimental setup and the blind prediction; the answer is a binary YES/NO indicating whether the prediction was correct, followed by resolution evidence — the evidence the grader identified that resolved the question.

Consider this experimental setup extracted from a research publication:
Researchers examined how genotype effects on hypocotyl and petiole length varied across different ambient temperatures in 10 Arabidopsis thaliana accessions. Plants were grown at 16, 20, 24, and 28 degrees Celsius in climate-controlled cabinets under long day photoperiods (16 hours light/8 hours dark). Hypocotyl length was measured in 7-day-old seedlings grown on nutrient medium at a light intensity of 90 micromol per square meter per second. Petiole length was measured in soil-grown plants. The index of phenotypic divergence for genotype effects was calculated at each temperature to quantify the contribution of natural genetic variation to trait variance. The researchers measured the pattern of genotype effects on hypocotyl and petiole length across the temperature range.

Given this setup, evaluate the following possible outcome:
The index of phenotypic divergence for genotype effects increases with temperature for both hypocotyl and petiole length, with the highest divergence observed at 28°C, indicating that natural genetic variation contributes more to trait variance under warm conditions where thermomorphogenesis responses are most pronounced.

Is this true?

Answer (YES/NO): NO